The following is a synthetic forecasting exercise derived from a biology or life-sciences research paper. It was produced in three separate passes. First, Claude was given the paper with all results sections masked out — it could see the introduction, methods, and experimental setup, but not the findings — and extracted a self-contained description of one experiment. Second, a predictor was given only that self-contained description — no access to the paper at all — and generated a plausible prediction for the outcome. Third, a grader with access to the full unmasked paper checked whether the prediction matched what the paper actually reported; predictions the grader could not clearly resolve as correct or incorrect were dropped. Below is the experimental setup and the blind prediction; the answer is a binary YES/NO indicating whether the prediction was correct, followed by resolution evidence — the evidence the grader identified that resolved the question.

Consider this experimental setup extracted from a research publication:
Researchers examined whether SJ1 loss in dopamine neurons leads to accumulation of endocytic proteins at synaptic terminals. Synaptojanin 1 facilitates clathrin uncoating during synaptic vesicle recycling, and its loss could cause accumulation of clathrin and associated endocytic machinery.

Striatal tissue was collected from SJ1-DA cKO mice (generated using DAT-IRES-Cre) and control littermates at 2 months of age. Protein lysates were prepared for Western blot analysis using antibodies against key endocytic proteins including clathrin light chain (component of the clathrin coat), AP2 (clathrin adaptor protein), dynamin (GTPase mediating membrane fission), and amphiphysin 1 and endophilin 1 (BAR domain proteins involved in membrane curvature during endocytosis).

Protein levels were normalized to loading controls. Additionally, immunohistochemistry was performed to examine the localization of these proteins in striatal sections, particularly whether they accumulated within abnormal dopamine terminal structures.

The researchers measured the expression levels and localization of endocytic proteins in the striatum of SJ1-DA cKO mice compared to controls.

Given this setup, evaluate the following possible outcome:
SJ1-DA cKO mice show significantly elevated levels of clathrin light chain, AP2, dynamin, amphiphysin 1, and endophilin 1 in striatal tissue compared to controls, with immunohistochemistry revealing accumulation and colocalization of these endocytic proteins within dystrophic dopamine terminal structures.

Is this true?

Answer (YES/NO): NO